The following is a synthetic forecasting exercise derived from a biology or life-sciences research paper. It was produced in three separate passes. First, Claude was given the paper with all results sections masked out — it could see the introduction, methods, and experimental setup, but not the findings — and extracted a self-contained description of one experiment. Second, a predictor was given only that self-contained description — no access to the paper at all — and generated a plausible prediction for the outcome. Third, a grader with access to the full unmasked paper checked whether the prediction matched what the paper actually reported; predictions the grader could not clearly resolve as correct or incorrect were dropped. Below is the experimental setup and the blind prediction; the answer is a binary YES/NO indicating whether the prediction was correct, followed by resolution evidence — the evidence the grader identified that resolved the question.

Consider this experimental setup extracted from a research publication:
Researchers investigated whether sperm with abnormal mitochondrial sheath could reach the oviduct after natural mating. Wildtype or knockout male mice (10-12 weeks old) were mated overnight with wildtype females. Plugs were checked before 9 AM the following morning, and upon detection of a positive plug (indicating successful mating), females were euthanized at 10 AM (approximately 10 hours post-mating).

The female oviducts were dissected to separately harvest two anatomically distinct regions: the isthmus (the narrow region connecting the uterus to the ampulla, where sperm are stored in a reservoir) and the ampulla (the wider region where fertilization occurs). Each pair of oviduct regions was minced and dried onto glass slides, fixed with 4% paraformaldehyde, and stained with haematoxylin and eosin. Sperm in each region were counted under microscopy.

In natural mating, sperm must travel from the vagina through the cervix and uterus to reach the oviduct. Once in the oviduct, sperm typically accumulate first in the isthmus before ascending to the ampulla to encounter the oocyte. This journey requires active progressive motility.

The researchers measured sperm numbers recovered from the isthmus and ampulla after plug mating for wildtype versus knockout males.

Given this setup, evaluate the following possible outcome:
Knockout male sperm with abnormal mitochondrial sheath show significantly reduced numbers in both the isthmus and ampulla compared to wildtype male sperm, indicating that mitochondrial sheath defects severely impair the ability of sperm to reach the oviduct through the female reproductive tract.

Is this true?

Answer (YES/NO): YES